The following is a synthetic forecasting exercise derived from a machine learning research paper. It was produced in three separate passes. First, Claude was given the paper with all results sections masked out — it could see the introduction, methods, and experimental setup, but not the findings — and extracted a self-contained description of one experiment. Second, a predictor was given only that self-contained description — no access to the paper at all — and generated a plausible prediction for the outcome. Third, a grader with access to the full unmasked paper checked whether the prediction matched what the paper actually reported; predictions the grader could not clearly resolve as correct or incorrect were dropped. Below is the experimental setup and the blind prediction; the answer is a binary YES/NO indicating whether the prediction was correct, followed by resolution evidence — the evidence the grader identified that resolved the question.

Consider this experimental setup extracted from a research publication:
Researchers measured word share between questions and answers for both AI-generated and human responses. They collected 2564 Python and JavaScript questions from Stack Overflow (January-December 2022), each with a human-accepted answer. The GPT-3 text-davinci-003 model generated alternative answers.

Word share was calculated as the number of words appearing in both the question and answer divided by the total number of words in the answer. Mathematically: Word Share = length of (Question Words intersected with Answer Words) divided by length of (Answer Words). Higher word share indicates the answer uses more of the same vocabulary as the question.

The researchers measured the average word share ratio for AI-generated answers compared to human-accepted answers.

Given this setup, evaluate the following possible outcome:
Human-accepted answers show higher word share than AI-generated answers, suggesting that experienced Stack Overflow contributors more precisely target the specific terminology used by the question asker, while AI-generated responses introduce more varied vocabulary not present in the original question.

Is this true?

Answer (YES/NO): NO